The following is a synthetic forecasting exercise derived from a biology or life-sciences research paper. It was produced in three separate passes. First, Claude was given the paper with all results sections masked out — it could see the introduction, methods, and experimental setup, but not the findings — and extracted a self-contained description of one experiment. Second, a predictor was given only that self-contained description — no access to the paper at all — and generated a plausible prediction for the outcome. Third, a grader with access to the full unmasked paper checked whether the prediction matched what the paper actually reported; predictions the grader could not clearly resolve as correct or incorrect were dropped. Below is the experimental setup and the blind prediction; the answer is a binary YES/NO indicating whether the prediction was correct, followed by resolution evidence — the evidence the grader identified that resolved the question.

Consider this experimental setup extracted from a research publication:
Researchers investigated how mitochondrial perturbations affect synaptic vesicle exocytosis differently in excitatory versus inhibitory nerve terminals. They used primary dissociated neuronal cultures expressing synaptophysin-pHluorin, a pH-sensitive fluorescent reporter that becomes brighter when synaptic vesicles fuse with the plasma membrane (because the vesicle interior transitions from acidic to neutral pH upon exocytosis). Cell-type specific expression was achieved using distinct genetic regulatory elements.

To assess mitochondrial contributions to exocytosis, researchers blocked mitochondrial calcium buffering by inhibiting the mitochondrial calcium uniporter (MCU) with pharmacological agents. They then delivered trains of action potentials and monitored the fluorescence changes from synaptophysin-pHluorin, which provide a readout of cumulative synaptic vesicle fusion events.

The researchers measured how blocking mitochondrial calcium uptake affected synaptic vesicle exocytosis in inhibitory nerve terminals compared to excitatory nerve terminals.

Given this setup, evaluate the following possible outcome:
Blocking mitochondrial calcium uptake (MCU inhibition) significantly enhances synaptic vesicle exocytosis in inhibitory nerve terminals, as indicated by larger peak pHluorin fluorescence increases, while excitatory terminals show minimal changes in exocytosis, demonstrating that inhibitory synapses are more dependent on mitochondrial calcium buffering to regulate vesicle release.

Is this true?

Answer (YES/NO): YES